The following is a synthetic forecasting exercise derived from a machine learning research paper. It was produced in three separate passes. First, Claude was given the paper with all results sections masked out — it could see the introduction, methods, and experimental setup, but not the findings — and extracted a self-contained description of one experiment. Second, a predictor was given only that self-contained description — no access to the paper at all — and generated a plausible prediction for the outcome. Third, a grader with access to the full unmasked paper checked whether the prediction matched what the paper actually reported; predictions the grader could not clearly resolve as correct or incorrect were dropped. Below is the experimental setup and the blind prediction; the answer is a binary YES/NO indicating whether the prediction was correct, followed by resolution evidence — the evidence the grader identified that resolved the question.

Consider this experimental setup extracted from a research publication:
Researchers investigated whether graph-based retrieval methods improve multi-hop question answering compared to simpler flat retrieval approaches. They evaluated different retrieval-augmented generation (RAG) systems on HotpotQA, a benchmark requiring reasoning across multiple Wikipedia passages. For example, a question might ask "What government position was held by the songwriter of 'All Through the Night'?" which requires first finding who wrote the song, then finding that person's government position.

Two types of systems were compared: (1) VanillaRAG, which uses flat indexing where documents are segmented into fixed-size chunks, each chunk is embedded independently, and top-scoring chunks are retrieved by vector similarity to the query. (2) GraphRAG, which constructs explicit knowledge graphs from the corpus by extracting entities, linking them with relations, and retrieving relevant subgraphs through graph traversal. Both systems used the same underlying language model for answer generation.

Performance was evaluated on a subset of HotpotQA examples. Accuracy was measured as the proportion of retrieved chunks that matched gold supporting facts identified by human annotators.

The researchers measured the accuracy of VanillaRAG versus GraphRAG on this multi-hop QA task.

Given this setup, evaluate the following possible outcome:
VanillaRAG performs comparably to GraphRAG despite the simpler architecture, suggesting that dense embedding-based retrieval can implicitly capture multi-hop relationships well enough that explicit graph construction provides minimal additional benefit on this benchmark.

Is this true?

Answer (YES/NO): NO